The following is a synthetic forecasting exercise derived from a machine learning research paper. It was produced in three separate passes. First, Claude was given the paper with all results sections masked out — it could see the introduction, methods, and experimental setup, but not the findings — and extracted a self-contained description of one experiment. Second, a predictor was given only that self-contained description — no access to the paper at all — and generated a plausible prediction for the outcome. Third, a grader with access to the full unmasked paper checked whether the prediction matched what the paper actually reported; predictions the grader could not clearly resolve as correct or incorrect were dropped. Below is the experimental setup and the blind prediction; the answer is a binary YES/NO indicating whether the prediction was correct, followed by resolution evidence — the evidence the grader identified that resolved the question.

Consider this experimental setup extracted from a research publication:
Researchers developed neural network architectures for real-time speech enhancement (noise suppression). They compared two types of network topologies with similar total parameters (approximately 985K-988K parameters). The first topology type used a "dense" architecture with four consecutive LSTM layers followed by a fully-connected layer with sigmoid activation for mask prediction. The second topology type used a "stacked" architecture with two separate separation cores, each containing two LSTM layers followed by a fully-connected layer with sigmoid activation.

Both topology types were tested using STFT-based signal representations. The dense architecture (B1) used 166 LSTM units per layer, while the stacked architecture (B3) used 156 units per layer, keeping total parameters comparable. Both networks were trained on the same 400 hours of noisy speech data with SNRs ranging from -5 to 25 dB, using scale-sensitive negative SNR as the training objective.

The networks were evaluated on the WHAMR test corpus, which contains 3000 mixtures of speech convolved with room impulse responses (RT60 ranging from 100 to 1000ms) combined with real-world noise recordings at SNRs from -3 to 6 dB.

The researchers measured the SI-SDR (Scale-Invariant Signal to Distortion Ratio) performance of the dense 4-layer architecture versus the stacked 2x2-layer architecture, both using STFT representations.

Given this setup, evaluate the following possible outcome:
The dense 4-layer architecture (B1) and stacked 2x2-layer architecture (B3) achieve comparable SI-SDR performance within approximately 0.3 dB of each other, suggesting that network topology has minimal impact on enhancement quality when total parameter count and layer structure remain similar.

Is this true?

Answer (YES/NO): YES